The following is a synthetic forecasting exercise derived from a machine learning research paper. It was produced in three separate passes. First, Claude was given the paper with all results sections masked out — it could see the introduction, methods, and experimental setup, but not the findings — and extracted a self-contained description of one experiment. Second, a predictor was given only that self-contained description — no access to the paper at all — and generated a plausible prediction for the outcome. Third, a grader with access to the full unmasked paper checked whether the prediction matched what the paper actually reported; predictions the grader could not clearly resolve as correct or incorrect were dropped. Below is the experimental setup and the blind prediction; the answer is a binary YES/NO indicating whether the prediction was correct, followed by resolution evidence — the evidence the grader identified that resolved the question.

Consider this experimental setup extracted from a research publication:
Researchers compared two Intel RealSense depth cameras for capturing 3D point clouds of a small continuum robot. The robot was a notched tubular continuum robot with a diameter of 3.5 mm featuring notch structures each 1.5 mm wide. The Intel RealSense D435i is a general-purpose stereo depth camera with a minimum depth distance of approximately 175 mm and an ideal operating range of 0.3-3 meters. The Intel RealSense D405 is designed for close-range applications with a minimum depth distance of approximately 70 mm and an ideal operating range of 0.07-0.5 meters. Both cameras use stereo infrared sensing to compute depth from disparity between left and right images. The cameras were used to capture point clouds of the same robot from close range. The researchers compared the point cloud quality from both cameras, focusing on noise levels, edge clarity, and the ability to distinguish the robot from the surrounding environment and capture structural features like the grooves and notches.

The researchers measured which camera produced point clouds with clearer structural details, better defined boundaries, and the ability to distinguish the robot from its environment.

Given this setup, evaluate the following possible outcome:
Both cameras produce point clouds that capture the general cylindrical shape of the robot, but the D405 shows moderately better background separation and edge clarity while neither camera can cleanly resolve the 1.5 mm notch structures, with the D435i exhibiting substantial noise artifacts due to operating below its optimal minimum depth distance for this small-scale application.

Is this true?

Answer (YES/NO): NO